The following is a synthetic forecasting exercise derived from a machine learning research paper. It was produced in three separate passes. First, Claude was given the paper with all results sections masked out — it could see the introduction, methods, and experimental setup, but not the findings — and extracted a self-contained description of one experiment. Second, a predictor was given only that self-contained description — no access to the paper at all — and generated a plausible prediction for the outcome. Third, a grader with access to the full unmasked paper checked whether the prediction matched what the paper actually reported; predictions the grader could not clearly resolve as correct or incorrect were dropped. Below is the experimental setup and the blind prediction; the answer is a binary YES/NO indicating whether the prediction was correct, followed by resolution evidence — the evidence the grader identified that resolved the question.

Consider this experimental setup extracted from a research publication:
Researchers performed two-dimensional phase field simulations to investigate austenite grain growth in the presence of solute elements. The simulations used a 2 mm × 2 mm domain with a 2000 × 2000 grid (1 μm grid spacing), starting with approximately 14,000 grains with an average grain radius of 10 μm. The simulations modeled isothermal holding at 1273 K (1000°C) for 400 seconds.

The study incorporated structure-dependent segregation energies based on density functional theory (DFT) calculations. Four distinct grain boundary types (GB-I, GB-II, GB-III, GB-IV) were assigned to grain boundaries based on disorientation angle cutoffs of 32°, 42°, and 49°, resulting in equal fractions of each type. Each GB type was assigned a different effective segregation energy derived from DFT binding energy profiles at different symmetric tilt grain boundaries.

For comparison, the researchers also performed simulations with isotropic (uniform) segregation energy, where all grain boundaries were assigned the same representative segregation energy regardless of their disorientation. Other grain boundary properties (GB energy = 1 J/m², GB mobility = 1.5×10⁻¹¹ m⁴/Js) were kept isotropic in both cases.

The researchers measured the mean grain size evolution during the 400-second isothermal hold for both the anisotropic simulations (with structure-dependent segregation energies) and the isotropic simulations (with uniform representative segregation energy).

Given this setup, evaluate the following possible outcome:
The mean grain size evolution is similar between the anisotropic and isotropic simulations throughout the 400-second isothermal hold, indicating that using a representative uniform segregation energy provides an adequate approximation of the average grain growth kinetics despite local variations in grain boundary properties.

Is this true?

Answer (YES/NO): YES